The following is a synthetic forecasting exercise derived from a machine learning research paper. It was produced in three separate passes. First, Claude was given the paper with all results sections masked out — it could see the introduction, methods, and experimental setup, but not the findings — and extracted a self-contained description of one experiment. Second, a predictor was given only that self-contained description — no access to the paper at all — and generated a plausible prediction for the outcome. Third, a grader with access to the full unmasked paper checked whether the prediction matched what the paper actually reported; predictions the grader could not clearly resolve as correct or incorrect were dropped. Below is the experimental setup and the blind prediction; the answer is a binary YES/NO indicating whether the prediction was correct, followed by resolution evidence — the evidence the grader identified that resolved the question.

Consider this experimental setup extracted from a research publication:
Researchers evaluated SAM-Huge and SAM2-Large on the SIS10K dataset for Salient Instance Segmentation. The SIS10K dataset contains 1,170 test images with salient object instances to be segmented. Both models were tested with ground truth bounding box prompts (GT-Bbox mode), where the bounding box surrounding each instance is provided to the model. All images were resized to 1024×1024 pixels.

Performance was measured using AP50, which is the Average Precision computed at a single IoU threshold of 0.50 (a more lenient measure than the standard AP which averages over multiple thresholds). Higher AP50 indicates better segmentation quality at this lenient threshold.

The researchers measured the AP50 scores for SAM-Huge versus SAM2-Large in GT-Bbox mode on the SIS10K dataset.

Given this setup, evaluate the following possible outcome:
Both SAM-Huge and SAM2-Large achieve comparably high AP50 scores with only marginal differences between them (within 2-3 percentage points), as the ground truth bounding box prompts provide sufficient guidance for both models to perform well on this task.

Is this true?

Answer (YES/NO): YES